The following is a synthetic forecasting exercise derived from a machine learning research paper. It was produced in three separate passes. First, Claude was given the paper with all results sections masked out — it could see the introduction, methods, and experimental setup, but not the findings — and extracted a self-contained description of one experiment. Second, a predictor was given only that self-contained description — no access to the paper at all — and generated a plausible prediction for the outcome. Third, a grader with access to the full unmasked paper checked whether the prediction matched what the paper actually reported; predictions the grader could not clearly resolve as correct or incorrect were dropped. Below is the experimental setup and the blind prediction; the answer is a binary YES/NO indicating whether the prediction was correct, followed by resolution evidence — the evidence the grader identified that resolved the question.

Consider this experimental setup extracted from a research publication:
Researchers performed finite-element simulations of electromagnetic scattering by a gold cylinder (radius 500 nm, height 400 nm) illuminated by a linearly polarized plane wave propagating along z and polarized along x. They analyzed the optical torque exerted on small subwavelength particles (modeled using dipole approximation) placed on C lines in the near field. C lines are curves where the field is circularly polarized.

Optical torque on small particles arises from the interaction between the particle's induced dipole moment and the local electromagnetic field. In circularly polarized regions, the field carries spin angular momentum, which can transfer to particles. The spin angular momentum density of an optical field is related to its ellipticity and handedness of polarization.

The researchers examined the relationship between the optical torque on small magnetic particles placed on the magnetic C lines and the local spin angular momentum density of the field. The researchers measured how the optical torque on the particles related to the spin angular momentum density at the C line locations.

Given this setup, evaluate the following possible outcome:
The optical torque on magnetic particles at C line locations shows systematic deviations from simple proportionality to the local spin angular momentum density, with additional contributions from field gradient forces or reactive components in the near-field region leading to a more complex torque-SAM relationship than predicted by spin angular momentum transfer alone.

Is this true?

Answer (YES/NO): NO